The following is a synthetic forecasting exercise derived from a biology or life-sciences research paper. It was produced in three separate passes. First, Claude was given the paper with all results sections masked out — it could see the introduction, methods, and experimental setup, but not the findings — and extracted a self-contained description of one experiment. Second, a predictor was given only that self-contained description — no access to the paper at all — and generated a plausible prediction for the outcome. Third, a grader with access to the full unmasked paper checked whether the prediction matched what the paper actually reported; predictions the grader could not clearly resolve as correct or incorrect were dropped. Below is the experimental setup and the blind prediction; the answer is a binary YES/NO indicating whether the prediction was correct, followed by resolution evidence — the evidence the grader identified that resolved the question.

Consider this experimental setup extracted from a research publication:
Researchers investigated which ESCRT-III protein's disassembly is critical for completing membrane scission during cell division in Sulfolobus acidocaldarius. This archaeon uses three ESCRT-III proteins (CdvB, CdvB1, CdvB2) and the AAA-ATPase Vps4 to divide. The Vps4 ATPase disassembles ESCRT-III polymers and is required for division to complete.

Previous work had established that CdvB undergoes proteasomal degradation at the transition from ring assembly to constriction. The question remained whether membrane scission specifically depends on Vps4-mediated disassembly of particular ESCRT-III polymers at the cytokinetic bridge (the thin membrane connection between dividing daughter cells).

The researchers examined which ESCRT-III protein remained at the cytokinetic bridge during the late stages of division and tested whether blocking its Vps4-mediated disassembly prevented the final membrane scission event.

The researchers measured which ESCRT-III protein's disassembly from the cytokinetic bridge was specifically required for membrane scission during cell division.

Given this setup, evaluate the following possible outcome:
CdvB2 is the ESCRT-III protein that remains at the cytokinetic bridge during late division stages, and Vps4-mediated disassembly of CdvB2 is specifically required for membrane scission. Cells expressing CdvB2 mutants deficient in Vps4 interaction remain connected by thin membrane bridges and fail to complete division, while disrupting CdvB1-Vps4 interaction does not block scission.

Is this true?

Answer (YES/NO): YES